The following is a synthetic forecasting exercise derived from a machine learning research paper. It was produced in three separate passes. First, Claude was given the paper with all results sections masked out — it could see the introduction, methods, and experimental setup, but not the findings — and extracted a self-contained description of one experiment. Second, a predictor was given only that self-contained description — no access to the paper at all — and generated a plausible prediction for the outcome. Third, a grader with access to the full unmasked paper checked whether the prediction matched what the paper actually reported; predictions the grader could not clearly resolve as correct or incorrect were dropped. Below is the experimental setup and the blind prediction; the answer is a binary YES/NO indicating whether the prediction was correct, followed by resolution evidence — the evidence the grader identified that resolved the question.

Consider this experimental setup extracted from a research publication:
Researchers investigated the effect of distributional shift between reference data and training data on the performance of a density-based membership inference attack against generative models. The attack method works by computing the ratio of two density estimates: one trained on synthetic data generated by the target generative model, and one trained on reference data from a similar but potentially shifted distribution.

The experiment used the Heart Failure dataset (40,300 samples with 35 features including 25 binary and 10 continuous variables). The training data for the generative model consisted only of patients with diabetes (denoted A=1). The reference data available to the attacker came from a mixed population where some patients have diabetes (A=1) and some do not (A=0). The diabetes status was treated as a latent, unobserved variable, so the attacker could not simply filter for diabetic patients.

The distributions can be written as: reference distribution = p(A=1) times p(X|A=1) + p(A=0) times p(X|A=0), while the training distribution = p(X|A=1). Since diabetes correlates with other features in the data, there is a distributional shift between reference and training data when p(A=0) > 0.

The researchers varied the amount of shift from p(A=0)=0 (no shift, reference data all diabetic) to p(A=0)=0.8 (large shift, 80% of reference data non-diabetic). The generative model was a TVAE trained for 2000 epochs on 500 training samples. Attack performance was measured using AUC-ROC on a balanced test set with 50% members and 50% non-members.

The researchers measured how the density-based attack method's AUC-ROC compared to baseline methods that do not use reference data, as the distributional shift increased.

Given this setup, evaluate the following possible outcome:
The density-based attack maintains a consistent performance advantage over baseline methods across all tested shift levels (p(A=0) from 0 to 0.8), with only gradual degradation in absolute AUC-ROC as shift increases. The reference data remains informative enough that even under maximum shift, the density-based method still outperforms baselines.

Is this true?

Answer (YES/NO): NO